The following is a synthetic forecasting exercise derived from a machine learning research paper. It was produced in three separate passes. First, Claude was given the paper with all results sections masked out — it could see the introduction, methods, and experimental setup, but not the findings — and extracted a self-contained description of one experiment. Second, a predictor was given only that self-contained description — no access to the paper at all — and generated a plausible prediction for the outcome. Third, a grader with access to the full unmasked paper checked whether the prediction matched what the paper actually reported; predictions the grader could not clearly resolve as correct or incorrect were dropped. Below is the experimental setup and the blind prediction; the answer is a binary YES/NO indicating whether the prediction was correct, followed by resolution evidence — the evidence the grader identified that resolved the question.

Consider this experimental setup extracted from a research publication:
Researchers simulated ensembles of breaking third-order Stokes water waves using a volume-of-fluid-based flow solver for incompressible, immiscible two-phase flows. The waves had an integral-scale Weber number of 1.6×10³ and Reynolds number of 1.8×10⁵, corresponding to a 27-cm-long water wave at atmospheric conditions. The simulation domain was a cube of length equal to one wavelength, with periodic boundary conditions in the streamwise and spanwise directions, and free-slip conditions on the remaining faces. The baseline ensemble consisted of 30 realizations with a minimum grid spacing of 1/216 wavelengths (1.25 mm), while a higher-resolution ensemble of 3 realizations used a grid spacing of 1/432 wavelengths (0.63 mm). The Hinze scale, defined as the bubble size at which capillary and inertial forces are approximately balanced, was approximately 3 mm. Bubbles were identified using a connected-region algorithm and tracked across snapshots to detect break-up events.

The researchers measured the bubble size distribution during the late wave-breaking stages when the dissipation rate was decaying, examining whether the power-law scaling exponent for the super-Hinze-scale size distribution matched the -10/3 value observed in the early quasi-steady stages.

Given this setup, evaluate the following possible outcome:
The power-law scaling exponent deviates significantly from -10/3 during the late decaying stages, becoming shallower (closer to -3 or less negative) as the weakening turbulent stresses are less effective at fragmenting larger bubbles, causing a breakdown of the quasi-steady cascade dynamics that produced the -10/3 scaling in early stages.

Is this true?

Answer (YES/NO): NO